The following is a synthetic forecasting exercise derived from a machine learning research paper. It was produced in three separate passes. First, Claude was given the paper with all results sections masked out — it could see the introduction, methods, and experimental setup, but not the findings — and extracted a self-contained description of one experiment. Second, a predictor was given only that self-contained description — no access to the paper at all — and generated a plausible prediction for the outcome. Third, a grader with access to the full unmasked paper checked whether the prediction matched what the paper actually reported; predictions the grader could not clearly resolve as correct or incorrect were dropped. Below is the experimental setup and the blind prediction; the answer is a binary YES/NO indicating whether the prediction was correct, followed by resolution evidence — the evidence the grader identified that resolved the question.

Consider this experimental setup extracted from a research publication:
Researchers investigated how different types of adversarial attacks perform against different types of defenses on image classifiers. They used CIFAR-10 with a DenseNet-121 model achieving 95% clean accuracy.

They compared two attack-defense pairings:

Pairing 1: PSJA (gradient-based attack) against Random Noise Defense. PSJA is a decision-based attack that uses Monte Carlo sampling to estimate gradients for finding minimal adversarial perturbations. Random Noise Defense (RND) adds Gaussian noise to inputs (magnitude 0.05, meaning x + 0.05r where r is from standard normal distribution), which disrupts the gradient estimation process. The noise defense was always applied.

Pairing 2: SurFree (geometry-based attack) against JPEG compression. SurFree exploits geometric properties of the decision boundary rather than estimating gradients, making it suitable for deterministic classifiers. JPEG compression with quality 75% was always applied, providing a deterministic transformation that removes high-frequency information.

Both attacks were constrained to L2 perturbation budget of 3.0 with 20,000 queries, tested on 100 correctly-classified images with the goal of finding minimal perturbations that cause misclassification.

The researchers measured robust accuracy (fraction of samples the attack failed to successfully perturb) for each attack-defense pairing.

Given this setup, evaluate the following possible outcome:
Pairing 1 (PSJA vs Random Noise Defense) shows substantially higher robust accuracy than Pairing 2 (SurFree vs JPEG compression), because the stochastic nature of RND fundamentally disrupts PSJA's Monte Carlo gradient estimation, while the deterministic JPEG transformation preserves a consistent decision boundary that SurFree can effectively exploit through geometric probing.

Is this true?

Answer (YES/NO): NO